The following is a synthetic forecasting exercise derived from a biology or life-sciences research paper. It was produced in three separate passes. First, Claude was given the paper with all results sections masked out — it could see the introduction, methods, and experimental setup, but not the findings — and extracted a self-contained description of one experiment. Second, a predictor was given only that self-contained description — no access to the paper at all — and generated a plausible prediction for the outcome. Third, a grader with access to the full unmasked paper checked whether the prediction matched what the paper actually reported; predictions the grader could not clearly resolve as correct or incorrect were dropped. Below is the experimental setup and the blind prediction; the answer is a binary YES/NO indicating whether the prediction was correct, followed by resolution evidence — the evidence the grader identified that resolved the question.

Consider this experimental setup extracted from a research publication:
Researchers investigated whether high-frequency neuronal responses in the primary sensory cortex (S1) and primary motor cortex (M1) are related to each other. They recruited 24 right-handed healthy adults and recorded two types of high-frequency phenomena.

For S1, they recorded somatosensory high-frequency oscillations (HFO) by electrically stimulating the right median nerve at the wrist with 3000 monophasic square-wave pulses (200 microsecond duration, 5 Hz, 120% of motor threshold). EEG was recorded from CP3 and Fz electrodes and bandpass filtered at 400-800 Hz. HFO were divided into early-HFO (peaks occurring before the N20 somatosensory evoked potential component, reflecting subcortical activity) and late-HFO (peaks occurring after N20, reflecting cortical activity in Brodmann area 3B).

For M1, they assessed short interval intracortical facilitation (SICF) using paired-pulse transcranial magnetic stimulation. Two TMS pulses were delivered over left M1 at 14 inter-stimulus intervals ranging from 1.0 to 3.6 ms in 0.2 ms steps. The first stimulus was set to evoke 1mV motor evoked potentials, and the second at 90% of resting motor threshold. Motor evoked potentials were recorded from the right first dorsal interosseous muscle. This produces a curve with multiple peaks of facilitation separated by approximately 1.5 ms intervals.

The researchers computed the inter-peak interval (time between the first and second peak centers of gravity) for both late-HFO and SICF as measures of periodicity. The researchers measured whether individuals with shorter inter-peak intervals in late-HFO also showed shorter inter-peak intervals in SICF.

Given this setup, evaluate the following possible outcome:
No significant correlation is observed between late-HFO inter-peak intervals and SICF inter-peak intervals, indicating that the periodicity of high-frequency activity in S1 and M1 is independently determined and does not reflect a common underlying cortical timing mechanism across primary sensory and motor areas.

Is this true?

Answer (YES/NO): NO